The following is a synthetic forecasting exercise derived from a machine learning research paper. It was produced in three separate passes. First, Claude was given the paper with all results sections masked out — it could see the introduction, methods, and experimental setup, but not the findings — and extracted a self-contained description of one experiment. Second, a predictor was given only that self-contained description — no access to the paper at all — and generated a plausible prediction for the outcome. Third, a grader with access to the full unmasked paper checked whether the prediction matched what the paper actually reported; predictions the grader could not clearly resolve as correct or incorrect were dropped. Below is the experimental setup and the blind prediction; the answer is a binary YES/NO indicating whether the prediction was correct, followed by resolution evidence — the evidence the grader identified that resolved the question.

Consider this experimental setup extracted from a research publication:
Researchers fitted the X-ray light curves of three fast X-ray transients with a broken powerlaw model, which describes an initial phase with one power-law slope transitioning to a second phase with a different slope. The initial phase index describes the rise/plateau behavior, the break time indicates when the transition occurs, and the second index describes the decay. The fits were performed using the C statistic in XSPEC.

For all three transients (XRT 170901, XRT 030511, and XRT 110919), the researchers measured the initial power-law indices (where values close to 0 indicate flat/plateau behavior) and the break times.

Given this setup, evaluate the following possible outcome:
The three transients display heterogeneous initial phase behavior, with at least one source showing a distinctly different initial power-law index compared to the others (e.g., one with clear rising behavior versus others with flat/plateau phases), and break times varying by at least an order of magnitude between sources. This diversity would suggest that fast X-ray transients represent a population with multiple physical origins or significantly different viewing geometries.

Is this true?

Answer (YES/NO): NO